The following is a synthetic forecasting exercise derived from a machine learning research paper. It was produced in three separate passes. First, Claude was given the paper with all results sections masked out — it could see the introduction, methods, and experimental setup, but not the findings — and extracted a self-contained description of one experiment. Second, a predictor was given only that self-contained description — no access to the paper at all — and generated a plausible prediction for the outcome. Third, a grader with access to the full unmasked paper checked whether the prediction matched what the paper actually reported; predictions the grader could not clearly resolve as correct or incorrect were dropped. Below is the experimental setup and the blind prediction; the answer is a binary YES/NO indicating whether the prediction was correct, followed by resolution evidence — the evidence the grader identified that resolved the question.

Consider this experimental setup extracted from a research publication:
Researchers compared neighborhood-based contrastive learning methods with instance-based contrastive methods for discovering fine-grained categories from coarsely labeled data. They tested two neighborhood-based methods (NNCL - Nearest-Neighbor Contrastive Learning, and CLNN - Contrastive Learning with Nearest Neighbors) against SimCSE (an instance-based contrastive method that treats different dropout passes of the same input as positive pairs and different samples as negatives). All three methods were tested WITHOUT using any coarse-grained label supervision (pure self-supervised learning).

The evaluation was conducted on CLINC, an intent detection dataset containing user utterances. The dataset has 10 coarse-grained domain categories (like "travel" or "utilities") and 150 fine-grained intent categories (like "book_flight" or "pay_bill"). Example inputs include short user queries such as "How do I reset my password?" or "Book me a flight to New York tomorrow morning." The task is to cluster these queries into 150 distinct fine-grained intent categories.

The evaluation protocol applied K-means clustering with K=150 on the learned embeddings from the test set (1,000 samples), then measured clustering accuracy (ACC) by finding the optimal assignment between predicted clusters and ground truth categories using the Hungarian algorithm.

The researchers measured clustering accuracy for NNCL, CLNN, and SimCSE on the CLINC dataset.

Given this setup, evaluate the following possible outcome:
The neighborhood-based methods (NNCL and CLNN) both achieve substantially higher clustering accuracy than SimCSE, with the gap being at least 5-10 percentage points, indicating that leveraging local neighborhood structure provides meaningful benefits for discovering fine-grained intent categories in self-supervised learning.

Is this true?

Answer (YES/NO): NO